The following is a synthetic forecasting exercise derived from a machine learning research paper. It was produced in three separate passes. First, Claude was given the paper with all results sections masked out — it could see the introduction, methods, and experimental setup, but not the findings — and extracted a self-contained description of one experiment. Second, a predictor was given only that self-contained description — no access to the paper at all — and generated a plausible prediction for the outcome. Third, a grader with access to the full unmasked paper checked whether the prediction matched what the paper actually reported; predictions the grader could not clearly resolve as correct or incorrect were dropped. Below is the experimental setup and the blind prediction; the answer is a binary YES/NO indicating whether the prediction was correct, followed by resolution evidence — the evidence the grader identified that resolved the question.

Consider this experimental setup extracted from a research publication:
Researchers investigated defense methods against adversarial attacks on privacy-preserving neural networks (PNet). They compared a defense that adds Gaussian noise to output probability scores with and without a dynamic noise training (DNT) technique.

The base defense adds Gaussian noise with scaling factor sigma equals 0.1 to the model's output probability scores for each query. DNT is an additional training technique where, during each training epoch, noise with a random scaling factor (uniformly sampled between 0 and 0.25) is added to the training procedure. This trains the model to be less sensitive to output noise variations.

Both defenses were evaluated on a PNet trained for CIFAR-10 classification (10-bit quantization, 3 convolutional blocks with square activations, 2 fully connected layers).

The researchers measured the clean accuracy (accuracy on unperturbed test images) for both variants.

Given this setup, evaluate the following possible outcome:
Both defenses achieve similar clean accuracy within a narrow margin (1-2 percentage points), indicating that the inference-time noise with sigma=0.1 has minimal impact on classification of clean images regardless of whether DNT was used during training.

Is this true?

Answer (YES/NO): YES